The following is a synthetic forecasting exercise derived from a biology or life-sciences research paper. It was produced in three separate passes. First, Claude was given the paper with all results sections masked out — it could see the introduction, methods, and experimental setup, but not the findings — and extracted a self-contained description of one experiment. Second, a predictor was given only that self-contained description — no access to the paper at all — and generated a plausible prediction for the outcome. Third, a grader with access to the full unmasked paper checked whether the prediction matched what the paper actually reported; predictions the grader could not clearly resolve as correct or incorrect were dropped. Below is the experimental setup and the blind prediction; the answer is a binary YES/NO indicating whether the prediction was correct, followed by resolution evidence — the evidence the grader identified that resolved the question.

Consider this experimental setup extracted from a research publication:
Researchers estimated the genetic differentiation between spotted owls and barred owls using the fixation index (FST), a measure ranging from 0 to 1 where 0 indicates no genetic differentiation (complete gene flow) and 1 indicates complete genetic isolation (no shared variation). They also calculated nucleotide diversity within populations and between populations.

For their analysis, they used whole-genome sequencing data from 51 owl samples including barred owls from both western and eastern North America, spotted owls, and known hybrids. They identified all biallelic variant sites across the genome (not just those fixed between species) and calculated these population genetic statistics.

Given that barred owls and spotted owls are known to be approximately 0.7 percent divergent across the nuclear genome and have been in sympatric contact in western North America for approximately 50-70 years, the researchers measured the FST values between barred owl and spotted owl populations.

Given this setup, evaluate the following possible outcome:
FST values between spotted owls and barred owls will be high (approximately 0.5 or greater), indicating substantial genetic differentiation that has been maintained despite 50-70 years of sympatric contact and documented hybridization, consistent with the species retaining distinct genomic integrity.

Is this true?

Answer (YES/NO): YES